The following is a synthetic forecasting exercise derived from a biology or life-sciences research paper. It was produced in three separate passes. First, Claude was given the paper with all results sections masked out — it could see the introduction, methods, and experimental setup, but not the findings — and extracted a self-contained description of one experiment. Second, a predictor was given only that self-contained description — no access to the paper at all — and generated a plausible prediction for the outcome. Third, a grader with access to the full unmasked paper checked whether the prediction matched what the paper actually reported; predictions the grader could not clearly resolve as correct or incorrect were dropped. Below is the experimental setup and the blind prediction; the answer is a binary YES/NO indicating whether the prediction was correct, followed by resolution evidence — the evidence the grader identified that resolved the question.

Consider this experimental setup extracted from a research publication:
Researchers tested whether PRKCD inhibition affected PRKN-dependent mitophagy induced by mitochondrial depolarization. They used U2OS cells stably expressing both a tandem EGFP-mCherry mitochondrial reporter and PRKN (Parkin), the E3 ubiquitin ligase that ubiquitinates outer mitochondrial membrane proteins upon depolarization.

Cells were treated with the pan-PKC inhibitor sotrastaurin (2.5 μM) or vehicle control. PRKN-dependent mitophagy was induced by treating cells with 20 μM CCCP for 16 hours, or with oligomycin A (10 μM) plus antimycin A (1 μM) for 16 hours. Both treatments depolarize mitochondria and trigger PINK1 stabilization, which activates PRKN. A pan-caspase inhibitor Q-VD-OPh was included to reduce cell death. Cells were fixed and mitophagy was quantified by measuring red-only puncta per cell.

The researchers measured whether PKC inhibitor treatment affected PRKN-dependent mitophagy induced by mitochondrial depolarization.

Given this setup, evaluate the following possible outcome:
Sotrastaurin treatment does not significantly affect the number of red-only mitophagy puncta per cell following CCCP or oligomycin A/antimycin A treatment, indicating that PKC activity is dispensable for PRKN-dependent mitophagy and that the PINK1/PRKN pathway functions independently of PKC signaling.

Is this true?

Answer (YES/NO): YES